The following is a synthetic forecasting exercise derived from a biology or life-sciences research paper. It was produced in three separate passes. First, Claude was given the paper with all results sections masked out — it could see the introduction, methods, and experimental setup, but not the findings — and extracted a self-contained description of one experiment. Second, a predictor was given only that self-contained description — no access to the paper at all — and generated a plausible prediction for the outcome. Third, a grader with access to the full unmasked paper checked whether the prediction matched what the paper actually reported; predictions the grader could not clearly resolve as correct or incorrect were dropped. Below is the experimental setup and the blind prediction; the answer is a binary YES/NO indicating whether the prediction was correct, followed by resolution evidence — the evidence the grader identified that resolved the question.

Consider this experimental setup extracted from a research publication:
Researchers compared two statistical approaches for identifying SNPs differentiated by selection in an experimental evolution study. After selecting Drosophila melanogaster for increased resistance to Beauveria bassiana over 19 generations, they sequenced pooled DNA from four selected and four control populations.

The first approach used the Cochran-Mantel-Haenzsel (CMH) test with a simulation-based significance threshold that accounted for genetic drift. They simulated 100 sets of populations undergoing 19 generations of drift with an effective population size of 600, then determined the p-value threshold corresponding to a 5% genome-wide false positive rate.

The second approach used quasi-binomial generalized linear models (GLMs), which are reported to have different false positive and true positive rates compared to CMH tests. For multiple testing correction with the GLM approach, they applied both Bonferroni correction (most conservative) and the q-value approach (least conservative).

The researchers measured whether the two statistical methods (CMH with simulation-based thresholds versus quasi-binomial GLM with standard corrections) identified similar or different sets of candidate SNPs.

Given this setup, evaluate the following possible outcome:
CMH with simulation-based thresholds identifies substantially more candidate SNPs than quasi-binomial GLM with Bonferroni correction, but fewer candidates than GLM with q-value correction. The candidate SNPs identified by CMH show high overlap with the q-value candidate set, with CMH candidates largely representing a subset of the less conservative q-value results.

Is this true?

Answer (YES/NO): NO